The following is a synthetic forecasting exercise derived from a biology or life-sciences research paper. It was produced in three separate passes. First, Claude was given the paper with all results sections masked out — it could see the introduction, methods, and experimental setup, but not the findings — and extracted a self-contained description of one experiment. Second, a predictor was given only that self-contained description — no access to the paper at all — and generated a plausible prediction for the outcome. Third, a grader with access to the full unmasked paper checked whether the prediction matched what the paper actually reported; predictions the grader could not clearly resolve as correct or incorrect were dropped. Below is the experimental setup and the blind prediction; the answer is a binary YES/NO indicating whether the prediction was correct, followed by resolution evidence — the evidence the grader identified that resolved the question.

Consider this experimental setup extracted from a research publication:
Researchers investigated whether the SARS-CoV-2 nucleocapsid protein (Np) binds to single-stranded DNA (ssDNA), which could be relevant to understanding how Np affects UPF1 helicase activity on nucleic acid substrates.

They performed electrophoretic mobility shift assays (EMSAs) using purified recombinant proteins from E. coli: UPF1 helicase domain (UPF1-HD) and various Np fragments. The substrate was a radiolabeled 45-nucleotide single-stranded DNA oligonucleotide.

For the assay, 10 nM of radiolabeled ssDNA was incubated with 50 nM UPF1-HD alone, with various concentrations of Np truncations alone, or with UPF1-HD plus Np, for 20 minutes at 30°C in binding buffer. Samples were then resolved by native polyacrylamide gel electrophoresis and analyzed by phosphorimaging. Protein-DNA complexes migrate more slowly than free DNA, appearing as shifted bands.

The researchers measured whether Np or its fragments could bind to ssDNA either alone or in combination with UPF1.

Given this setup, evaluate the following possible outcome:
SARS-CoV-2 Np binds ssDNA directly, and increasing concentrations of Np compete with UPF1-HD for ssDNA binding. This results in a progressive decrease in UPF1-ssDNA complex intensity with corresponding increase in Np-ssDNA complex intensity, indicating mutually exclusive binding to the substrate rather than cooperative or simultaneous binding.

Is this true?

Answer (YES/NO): NO